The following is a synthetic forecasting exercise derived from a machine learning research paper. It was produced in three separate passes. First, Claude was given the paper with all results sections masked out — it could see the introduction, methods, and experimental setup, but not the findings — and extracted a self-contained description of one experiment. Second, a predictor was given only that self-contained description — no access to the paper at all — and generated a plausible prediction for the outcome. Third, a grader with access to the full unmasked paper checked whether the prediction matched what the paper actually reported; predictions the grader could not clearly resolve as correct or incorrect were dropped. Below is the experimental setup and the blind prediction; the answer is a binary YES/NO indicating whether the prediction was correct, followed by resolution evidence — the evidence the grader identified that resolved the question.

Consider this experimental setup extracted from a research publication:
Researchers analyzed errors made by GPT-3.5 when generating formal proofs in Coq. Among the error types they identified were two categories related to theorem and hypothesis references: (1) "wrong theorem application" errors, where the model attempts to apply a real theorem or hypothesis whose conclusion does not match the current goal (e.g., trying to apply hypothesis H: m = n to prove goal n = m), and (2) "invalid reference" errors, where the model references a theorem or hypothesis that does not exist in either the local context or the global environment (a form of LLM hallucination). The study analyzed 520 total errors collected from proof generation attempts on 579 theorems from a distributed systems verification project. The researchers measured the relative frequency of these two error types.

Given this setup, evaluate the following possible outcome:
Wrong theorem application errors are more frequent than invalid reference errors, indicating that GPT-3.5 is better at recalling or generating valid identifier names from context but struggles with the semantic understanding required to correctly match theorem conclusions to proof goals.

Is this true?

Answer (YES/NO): YES